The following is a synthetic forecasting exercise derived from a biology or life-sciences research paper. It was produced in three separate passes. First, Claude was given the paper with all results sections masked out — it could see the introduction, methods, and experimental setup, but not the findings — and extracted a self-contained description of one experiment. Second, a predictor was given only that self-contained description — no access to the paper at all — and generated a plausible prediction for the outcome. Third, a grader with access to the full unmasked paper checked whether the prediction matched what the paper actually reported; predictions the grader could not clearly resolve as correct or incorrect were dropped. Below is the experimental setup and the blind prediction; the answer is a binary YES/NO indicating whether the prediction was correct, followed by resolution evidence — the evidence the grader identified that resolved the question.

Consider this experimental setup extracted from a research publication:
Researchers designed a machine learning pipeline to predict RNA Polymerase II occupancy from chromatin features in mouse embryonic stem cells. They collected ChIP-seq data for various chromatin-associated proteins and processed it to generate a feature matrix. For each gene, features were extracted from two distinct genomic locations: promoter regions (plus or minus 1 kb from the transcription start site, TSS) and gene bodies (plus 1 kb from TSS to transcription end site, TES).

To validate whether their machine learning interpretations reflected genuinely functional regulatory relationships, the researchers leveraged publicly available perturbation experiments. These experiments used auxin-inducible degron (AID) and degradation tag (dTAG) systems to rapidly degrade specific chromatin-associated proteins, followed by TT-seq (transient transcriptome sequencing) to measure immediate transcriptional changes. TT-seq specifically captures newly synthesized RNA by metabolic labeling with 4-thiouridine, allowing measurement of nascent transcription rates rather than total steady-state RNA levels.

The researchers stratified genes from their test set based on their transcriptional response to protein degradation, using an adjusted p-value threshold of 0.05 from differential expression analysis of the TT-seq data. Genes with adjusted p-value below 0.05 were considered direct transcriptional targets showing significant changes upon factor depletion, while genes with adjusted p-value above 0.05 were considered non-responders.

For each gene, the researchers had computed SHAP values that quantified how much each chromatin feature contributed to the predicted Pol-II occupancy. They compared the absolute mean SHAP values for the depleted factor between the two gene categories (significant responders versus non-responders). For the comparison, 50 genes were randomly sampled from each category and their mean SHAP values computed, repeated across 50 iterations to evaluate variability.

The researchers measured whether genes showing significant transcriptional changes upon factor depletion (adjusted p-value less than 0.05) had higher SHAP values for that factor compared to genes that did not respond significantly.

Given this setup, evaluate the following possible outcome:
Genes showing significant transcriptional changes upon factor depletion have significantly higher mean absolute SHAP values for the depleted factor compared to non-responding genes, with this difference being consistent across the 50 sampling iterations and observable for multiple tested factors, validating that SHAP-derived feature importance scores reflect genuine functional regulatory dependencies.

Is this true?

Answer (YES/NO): YES